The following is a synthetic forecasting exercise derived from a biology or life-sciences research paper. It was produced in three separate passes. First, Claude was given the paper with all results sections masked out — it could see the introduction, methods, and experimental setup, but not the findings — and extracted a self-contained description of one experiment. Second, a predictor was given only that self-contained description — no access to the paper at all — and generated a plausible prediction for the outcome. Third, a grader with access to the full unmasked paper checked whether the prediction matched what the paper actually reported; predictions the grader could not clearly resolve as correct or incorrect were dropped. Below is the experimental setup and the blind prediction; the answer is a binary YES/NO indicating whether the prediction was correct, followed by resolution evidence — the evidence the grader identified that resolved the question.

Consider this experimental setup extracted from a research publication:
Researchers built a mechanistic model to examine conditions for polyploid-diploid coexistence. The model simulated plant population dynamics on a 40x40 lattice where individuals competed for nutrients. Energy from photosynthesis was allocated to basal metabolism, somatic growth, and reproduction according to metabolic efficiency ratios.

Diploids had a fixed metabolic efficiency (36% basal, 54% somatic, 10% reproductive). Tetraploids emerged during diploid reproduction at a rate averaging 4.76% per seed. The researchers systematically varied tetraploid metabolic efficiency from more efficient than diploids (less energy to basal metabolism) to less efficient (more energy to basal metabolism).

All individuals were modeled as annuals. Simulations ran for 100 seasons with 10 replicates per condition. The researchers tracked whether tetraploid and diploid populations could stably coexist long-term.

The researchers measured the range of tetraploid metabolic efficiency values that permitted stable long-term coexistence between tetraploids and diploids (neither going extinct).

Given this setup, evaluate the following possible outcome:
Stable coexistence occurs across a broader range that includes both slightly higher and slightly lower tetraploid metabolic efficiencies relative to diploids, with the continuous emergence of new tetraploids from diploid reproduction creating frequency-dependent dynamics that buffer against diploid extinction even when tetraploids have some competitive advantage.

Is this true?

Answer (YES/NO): NO